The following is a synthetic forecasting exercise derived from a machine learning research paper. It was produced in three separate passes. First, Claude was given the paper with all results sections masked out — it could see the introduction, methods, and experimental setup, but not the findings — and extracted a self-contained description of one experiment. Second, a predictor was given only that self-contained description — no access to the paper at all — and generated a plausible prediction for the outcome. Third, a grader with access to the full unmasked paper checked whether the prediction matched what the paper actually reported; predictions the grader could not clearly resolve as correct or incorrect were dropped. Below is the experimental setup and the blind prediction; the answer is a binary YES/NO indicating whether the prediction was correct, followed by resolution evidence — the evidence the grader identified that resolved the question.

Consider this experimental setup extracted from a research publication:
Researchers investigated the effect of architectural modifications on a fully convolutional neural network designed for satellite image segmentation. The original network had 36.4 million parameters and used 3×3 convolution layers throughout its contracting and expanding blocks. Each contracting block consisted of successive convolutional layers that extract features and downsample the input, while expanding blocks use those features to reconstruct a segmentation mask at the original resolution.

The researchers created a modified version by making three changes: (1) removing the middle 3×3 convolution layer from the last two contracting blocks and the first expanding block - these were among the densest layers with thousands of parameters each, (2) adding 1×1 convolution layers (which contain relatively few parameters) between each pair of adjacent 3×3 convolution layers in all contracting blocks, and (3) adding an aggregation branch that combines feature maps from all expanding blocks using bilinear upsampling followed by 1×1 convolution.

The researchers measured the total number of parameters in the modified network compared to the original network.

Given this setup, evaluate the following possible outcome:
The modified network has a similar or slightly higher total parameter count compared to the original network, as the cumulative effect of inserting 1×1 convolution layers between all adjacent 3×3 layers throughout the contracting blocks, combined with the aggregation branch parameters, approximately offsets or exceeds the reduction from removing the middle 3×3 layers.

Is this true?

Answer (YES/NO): NO